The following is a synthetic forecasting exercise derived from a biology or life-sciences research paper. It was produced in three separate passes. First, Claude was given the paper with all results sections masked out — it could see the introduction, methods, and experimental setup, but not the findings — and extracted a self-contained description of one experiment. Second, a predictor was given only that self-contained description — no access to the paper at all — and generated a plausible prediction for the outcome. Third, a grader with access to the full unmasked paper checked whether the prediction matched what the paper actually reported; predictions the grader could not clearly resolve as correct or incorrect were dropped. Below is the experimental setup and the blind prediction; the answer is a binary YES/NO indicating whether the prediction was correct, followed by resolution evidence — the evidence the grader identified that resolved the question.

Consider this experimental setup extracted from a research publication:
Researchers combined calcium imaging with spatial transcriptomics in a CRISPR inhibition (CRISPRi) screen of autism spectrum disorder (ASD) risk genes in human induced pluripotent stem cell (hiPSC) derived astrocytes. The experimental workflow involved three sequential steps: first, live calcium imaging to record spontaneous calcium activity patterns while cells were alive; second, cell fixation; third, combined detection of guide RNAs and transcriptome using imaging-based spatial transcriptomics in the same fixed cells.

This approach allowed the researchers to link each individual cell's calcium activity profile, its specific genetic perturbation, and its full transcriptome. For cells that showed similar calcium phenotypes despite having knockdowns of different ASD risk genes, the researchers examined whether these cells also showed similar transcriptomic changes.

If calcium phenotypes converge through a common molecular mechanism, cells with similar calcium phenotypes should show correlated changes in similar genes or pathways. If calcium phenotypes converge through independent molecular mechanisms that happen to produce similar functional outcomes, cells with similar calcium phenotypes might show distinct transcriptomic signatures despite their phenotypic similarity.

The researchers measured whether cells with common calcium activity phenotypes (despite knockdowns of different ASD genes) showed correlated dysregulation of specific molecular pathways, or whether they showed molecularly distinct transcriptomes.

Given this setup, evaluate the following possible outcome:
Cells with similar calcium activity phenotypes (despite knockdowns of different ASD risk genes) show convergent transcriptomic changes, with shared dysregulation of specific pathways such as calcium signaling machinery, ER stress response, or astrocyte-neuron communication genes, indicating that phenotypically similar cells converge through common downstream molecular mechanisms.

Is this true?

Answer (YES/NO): NO